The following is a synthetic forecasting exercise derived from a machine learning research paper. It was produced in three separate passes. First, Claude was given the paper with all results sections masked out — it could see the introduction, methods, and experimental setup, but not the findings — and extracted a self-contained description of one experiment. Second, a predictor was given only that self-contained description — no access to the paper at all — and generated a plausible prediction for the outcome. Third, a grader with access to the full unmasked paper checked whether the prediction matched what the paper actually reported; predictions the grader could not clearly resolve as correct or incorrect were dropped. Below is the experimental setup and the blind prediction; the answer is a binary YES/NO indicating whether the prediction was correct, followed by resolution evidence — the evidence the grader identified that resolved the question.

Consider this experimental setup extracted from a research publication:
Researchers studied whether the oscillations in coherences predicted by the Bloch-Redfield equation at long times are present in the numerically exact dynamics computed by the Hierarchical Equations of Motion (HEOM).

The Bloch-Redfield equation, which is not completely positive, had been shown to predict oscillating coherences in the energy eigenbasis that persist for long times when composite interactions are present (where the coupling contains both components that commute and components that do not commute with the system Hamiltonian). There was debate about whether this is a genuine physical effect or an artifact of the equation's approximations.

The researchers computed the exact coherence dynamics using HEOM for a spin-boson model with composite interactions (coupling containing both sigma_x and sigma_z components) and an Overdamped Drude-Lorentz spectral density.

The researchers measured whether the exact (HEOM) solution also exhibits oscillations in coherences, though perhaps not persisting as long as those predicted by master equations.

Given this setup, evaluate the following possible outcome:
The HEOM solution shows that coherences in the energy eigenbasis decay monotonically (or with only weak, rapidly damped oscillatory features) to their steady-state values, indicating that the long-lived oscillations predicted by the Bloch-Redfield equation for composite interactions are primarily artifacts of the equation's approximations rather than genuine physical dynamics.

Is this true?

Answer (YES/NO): NO